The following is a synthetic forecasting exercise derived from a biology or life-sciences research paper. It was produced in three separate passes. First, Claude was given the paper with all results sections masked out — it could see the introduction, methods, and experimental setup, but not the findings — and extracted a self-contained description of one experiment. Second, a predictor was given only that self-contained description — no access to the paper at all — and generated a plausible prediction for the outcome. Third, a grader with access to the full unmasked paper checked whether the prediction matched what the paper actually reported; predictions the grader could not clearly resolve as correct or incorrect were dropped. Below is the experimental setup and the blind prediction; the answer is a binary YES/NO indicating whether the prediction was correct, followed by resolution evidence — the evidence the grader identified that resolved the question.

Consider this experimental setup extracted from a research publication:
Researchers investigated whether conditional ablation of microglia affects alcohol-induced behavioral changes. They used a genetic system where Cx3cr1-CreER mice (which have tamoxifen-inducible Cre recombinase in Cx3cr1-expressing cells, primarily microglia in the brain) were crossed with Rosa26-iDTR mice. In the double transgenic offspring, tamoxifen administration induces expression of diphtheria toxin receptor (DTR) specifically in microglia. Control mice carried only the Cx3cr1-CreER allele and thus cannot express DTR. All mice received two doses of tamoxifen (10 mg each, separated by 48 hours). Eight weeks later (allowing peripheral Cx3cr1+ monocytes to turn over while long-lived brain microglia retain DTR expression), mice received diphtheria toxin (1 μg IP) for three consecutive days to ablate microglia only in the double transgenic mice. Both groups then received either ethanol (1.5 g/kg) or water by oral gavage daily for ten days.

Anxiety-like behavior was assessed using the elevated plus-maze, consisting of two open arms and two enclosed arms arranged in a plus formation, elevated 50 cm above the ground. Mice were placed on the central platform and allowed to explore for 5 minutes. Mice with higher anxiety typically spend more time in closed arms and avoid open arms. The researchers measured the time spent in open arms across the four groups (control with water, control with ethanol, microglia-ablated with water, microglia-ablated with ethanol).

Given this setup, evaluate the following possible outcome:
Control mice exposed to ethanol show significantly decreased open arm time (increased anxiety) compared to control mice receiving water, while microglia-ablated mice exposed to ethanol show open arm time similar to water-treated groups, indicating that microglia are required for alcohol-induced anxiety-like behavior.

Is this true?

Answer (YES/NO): YES